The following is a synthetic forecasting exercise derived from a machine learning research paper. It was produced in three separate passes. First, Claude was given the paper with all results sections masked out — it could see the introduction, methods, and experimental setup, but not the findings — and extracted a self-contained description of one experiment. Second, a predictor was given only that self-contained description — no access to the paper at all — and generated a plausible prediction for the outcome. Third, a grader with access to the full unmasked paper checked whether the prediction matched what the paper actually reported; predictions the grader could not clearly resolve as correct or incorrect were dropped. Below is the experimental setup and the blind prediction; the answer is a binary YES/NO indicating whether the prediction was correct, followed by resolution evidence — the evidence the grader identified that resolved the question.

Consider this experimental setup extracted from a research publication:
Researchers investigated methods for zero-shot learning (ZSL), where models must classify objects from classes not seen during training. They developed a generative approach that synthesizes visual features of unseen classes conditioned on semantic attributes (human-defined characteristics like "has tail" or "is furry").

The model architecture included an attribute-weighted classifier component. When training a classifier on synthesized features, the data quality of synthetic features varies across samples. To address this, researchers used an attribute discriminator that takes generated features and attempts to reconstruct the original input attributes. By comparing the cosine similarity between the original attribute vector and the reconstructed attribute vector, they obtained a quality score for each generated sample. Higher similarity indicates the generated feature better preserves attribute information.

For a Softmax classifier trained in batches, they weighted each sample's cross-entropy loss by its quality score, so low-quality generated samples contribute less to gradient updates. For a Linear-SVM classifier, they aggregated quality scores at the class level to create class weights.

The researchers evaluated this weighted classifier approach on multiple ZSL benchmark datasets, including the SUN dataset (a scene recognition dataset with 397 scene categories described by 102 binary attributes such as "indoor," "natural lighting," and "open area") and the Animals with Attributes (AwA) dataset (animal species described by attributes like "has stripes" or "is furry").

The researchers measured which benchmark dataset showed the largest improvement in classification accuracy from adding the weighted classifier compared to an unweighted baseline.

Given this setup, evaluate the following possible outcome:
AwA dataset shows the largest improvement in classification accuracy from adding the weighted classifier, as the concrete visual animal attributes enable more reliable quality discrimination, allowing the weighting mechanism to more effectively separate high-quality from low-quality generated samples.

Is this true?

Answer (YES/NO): NO